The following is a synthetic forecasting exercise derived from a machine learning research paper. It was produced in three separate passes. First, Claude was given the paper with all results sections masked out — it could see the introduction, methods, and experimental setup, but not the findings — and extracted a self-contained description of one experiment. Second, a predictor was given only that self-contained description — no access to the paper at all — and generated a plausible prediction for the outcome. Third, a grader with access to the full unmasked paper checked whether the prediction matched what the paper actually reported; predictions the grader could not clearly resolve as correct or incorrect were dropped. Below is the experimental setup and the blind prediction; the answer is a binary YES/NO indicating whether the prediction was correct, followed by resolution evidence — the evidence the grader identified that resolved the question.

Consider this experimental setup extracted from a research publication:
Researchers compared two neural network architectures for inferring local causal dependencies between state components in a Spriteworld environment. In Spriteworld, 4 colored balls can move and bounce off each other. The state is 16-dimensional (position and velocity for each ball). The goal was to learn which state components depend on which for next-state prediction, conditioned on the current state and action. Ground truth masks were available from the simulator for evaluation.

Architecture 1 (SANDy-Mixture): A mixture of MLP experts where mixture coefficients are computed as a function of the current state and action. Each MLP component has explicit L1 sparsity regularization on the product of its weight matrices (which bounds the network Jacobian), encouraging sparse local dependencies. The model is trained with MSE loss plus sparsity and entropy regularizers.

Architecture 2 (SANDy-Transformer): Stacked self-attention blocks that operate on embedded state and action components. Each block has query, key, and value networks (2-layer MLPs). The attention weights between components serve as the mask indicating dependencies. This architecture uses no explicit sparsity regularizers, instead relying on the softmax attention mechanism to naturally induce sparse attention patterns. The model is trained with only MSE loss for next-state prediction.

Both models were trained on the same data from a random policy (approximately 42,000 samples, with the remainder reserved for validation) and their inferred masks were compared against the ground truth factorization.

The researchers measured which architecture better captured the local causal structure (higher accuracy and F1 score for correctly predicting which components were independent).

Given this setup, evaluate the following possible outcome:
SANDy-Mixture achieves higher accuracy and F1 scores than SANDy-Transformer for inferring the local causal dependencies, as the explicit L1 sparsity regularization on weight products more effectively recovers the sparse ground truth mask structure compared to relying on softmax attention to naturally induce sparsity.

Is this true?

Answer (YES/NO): NO